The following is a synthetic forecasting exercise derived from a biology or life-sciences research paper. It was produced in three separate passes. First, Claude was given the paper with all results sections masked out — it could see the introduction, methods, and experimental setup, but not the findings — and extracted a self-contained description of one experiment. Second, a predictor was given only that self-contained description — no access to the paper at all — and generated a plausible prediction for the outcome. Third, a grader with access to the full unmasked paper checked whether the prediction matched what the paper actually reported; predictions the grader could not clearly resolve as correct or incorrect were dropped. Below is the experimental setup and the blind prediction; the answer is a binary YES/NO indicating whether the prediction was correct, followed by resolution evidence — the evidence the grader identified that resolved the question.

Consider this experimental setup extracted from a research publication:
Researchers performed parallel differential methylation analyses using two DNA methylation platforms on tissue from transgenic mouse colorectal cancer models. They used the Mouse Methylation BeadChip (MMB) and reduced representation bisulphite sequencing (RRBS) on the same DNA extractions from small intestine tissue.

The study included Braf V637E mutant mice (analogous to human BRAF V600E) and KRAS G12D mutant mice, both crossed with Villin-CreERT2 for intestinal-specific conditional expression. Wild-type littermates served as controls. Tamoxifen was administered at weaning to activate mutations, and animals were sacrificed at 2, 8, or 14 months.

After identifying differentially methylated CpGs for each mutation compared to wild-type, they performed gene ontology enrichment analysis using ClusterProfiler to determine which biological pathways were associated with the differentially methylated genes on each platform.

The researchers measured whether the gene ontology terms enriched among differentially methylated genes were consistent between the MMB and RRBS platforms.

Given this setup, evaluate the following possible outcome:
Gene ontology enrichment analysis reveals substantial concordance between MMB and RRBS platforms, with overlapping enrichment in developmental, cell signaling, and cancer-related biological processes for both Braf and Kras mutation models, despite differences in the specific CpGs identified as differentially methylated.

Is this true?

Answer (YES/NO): NO